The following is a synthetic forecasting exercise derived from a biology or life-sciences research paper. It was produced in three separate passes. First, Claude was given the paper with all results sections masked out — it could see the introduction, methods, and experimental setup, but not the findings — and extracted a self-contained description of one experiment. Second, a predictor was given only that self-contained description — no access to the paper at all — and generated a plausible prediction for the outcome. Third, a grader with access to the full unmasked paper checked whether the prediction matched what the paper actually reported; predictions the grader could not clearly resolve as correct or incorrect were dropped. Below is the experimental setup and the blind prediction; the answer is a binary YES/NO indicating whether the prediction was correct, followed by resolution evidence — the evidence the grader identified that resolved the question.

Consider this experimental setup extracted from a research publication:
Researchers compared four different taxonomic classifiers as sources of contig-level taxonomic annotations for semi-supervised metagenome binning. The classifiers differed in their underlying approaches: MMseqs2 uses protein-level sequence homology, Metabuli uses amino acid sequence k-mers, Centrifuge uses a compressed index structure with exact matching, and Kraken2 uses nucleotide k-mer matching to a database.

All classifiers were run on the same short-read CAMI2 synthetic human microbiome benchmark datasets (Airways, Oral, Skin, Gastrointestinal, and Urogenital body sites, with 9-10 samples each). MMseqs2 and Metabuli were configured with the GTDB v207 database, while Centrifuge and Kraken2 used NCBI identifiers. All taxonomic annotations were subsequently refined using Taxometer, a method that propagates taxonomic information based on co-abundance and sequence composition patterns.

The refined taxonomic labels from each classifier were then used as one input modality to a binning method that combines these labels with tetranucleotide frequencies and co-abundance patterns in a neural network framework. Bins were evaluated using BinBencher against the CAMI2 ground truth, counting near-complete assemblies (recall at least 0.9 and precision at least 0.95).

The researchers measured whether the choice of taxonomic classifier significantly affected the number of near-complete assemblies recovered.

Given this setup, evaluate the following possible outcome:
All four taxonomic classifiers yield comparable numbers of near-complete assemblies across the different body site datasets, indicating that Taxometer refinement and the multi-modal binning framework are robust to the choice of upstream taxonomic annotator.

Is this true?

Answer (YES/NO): NO